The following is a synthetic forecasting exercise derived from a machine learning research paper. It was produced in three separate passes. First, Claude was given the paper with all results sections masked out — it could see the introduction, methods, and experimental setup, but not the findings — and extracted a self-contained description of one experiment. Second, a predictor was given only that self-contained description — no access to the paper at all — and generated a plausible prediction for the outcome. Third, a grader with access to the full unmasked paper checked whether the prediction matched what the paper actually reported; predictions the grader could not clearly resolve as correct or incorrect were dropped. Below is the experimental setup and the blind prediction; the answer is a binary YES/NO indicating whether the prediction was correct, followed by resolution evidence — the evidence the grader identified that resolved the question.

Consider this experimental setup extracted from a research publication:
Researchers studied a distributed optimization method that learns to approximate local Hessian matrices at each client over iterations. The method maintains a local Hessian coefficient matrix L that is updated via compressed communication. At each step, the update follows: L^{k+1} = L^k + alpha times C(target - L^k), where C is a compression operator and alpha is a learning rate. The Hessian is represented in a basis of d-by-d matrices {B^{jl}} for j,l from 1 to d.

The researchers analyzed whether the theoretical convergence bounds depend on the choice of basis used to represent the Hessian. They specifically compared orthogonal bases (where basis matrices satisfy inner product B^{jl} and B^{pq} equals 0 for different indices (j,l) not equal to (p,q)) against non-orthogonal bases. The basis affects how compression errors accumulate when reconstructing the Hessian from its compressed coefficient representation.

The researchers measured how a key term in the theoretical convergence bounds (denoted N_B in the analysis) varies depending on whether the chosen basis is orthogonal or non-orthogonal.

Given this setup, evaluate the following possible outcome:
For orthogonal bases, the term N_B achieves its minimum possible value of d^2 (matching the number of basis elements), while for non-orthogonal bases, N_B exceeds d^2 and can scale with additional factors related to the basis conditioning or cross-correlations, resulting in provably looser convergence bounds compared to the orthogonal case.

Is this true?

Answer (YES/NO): NO